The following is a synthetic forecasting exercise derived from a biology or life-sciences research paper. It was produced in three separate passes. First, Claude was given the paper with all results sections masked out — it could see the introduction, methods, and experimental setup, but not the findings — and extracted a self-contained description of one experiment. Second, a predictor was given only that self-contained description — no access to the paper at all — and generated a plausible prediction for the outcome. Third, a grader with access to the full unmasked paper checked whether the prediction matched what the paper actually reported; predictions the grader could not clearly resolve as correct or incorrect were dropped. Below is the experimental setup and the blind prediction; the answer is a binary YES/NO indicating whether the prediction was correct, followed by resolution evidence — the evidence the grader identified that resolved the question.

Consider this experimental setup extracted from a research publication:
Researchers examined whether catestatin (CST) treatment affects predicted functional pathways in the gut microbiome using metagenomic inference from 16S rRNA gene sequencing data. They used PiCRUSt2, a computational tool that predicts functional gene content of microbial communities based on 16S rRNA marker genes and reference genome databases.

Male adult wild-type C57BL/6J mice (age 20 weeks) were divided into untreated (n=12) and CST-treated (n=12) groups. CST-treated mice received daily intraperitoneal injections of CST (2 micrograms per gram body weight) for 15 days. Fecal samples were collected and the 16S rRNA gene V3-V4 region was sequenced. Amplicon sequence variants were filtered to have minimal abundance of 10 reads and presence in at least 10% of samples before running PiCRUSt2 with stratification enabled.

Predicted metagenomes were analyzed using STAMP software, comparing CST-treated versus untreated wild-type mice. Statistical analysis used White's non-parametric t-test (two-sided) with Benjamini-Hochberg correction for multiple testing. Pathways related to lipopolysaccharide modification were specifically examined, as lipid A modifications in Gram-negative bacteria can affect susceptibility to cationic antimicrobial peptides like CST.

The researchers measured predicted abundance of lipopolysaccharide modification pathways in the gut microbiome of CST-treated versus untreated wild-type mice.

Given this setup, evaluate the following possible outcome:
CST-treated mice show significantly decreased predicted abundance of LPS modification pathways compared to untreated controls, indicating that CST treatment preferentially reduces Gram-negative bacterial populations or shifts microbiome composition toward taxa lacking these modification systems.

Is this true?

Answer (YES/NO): NO